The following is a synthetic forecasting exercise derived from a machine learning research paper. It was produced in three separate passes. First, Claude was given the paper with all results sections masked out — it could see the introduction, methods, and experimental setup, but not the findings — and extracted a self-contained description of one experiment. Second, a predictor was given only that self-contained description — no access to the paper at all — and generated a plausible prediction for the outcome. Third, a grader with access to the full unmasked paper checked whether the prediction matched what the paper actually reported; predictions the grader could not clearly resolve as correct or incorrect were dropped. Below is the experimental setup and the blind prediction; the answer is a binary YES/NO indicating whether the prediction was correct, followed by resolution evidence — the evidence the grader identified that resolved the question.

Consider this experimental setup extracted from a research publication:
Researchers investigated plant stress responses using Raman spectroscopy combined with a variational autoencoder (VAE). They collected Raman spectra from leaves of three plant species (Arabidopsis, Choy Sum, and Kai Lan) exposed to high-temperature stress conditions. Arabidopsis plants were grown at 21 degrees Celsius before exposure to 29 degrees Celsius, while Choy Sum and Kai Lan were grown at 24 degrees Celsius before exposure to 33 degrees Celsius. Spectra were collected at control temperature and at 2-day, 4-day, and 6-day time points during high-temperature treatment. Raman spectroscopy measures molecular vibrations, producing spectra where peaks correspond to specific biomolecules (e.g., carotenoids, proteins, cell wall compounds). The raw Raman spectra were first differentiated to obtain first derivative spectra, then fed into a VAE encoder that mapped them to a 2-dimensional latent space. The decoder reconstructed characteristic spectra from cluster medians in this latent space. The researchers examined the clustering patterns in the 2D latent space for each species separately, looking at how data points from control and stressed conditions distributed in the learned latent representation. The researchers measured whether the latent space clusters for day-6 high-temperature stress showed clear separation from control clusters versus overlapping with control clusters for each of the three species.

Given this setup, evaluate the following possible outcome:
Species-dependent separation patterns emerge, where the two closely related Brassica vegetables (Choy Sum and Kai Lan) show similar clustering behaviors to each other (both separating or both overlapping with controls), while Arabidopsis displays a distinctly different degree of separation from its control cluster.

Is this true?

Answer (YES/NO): NO